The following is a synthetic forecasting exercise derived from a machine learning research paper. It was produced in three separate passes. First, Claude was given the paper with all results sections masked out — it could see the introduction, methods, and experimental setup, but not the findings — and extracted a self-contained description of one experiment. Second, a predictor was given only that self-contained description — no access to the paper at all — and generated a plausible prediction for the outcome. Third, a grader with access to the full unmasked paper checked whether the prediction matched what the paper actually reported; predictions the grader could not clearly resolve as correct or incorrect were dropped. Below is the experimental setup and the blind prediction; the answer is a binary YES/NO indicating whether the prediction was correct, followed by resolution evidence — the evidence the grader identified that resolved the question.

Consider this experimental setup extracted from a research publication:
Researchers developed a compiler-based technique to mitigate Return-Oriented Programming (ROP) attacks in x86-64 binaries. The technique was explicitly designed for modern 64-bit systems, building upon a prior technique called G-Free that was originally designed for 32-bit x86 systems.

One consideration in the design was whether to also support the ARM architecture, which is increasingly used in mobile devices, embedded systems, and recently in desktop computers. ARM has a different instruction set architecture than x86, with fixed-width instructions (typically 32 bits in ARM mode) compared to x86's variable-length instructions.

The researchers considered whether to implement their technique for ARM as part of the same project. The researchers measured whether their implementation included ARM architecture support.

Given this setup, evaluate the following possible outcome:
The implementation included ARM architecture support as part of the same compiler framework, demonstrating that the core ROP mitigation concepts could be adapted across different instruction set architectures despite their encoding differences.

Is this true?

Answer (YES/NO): NO